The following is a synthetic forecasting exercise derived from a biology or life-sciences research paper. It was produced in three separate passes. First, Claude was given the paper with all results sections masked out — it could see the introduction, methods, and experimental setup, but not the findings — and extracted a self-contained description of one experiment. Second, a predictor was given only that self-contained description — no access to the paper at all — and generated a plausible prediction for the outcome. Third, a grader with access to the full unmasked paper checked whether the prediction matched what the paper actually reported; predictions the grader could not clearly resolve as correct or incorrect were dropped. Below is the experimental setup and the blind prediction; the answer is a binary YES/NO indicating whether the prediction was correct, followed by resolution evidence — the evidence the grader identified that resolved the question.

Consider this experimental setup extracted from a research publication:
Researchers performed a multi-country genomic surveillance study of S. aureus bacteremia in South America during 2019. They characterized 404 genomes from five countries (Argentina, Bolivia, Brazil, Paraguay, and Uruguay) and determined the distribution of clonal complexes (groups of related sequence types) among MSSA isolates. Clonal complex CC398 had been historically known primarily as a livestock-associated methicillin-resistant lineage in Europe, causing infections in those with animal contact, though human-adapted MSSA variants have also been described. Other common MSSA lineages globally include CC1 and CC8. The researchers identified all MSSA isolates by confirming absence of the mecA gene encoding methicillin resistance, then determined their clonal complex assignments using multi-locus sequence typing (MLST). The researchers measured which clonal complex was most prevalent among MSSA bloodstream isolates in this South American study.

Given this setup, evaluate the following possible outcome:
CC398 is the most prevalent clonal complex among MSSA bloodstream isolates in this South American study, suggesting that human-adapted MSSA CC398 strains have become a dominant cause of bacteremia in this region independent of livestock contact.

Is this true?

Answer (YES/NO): YES